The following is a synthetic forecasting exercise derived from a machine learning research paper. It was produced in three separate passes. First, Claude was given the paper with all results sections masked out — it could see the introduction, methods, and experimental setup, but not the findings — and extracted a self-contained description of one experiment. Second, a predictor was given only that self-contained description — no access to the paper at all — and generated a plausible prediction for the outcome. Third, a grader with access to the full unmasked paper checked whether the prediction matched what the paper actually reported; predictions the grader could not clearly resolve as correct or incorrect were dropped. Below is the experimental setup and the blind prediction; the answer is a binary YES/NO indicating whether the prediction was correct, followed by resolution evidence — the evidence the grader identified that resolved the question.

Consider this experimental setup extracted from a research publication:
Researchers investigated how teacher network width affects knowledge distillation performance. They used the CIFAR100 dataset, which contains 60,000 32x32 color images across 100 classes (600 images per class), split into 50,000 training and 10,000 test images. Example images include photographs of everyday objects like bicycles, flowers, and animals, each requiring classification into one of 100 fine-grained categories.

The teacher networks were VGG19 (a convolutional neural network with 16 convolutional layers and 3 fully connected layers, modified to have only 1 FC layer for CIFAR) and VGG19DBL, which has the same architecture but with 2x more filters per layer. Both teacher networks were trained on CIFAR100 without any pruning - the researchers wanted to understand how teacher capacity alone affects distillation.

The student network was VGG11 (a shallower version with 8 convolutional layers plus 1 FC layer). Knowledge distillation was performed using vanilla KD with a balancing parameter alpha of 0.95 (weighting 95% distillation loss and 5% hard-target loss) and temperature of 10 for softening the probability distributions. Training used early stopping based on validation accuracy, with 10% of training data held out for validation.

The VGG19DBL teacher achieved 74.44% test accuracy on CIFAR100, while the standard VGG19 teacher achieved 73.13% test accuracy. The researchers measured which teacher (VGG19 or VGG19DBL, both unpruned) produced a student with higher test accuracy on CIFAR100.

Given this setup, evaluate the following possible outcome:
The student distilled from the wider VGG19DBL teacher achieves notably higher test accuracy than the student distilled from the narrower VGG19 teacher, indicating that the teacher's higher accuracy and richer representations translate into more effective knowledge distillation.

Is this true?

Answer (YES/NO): NO